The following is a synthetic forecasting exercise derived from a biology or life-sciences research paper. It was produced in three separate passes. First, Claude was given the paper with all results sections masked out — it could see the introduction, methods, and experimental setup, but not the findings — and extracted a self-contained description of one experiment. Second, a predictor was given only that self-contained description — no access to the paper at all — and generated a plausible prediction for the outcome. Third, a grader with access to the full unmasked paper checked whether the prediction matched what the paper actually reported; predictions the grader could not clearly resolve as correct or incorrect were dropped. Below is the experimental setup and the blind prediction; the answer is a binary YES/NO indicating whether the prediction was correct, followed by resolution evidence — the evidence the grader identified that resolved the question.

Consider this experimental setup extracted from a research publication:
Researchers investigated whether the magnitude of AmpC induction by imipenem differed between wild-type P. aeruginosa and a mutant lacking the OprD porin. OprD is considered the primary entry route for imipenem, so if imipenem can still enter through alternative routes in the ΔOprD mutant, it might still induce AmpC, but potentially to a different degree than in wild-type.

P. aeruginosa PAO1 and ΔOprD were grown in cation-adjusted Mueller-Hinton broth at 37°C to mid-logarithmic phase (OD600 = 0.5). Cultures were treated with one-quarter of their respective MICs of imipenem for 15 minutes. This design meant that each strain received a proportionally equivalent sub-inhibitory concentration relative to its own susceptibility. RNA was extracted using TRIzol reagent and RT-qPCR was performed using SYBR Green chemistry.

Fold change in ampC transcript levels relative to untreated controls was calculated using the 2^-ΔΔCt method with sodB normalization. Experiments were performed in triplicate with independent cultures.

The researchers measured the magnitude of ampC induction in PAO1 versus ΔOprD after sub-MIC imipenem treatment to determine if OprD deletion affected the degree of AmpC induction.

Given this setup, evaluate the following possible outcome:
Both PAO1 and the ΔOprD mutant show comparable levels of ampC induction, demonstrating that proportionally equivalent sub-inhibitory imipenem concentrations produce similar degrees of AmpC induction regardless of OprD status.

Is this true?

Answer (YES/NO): NO